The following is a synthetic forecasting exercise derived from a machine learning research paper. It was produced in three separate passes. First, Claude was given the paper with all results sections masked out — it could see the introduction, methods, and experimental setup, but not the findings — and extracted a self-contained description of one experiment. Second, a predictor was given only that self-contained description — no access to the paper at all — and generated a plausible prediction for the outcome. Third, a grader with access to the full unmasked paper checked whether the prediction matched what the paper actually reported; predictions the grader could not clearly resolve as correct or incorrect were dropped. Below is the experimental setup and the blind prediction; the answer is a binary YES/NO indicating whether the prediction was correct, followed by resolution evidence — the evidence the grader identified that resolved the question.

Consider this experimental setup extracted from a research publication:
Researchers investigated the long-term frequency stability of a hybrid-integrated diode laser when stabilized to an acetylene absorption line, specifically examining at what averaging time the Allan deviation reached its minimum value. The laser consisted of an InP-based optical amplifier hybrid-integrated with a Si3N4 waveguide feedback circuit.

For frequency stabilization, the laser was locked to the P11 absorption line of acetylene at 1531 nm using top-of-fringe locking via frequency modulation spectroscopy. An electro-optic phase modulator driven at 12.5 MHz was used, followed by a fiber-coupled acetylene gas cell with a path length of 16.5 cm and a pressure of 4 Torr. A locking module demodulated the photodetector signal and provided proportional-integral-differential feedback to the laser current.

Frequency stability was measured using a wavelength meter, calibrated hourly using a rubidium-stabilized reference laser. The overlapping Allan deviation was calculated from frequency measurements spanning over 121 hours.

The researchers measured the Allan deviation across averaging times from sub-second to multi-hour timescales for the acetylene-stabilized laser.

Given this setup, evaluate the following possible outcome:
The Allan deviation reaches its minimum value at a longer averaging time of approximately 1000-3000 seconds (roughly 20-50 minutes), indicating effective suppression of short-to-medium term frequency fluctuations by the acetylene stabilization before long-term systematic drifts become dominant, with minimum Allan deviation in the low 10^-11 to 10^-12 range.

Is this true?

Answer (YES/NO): NO